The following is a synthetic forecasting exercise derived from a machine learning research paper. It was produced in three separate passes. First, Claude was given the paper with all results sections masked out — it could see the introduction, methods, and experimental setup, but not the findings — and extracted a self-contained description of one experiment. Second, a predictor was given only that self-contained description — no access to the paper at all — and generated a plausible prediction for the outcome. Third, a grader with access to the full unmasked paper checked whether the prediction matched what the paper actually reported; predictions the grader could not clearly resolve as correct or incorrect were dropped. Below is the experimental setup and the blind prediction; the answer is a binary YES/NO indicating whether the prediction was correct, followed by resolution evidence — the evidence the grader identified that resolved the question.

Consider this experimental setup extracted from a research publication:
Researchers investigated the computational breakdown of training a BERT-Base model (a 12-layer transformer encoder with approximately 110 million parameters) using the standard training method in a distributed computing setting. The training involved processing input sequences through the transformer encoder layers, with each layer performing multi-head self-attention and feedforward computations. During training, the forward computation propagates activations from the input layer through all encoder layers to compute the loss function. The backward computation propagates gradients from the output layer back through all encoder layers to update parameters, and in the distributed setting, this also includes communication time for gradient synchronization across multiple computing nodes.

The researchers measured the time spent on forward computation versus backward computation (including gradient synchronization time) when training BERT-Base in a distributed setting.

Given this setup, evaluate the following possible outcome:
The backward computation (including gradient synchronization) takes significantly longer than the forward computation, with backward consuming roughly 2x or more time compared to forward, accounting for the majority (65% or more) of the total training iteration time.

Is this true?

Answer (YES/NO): YES